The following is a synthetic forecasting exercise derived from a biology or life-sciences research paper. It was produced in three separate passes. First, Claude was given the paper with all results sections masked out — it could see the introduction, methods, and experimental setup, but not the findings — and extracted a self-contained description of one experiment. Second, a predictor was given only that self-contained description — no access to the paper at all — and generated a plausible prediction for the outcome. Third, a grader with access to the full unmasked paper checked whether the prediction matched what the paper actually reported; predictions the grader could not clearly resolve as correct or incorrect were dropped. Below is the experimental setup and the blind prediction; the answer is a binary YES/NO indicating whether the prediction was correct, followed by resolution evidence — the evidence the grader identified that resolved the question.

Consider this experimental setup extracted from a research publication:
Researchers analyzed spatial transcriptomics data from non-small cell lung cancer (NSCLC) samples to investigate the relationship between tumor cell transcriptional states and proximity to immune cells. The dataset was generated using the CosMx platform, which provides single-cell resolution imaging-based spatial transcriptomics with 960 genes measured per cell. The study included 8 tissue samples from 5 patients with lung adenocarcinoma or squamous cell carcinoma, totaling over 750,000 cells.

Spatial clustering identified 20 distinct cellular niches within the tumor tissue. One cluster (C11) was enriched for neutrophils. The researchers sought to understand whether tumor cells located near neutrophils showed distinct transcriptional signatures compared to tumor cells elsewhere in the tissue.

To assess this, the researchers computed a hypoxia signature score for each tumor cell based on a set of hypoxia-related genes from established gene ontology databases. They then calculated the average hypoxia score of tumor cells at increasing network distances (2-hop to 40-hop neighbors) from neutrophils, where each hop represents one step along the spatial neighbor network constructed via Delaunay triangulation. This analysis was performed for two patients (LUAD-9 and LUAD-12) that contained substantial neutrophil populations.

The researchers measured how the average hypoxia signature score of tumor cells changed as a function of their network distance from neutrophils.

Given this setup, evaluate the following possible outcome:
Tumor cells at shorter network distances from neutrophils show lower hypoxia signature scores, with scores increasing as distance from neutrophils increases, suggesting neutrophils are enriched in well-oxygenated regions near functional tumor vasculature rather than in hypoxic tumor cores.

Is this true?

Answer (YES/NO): NO